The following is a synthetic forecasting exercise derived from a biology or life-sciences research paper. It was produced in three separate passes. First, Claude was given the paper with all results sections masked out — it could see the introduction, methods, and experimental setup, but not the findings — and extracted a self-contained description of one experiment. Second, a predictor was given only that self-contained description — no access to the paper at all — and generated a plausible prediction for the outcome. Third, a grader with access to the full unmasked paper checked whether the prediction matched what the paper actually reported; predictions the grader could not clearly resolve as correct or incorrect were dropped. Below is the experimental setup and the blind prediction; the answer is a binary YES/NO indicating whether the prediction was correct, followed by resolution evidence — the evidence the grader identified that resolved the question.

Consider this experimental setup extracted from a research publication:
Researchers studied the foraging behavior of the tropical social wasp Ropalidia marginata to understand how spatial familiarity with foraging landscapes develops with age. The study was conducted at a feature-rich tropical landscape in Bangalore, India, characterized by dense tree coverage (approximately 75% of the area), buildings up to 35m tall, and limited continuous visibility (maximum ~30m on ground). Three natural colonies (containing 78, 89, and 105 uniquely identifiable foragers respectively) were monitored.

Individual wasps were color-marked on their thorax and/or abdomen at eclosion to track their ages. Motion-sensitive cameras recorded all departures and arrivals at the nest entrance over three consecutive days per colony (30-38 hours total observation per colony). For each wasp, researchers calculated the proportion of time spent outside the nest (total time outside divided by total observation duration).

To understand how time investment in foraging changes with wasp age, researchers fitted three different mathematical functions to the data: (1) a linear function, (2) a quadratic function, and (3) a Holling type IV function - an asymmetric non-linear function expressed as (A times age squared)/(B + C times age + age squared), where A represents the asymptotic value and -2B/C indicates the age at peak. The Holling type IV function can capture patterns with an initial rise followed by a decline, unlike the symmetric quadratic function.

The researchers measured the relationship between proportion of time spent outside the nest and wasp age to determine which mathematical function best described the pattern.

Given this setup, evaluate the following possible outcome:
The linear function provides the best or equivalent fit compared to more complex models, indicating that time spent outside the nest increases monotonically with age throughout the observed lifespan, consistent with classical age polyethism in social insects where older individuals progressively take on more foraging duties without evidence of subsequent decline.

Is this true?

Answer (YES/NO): NO